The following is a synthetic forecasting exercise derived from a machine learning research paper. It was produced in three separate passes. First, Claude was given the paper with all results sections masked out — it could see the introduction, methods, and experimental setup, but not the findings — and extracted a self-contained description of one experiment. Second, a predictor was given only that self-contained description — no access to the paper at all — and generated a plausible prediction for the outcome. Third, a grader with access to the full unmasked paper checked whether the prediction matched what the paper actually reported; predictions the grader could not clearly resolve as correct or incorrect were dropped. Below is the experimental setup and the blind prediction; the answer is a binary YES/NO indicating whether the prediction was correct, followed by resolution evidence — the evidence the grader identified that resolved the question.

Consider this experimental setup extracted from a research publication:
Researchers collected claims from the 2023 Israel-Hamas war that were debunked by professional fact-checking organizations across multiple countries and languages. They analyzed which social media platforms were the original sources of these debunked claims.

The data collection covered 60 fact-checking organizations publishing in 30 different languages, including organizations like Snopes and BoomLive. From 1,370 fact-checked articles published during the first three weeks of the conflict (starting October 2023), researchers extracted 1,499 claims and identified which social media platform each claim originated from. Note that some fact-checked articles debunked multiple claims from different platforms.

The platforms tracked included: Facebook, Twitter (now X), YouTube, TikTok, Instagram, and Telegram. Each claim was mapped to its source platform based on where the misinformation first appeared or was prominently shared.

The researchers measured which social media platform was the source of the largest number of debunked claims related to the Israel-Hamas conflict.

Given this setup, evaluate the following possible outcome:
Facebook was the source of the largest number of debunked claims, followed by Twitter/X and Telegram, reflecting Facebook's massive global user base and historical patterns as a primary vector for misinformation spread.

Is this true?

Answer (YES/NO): NO